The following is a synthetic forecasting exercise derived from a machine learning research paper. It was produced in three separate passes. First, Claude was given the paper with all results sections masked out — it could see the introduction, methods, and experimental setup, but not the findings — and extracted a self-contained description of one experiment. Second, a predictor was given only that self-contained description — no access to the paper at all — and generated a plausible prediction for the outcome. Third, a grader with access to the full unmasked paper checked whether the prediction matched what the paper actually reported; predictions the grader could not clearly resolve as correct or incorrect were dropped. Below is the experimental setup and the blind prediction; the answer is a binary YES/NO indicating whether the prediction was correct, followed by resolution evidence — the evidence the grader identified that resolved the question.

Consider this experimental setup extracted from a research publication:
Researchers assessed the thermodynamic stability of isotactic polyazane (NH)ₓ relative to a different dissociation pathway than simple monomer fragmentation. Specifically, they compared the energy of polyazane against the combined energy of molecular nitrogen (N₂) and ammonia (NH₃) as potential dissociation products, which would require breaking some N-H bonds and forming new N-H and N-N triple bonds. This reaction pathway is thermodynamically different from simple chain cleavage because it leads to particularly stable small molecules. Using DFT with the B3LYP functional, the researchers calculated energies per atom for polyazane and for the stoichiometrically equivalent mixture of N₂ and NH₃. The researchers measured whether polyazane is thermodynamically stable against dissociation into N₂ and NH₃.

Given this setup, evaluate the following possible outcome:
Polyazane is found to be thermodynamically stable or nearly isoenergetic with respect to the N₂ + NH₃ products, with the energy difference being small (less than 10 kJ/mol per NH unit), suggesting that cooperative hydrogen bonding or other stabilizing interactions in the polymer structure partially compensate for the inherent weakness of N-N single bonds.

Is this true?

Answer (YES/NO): NO